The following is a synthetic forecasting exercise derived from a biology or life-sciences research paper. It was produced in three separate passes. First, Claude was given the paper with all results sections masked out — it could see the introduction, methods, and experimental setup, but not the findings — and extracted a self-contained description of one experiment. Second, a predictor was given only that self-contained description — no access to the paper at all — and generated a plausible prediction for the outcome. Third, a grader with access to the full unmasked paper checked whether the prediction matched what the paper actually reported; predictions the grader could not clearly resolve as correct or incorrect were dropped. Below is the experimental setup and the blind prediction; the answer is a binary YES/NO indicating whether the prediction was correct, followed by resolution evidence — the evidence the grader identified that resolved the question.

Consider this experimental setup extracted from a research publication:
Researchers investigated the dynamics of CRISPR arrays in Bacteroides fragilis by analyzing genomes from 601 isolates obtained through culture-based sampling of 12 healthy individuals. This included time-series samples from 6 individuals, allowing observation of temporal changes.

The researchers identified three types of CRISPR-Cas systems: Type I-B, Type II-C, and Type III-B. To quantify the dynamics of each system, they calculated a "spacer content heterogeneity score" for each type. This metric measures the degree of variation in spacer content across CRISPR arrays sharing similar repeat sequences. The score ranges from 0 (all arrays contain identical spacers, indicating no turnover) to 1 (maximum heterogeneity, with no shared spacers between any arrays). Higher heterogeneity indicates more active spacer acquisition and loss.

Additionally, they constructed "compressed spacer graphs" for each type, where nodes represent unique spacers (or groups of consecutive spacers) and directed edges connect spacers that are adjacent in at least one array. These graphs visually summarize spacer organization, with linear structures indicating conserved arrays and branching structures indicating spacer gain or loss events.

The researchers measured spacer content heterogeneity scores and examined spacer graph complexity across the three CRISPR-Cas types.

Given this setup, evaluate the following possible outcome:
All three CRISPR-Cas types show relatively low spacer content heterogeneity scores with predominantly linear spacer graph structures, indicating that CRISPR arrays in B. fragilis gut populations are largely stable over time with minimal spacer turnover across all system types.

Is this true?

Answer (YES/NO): NO